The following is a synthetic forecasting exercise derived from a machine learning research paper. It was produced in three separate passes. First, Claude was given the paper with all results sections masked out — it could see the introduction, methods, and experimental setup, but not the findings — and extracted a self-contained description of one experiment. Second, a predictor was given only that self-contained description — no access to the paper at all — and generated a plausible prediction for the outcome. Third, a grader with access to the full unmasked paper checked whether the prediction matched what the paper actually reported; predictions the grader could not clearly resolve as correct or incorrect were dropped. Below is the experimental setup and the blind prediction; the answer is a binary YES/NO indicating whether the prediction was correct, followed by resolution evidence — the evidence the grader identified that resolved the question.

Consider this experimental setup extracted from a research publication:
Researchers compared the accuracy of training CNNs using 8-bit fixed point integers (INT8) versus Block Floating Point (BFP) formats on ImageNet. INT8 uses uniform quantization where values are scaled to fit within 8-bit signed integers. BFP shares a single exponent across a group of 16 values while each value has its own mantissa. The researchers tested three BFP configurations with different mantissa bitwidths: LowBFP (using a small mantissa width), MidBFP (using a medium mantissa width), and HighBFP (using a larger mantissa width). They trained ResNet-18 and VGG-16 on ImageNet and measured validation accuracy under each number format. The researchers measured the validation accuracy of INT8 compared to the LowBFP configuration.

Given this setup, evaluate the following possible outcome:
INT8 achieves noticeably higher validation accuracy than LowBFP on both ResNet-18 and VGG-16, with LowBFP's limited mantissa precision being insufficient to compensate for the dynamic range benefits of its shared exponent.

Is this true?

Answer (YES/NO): NO